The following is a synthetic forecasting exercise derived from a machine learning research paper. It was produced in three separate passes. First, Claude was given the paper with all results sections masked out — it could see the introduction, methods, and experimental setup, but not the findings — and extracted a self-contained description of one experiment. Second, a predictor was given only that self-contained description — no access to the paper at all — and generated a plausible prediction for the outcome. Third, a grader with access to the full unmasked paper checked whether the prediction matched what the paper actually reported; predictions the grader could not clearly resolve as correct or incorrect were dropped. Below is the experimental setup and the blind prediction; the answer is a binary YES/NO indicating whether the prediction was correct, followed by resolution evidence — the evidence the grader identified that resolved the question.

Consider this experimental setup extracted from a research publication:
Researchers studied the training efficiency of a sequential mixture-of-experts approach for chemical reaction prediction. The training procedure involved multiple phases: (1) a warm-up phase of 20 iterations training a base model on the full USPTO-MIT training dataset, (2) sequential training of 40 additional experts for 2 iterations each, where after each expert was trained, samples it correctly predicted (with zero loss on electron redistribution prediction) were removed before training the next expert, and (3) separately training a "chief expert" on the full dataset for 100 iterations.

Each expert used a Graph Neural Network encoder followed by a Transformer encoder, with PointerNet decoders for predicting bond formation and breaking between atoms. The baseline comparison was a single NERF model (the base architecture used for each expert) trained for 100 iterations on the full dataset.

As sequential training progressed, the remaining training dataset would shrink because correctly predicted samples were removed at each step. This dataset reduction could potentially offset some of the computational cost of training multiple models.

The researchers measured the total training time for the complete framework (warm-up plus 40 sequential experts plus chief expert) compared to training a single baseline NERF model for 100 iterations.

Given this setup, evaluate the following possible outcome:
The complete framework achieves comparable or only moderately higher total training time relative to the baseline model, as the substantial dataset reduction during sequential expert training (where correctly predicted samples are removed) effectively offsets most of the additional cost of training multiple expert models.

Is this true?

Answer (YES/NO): YES